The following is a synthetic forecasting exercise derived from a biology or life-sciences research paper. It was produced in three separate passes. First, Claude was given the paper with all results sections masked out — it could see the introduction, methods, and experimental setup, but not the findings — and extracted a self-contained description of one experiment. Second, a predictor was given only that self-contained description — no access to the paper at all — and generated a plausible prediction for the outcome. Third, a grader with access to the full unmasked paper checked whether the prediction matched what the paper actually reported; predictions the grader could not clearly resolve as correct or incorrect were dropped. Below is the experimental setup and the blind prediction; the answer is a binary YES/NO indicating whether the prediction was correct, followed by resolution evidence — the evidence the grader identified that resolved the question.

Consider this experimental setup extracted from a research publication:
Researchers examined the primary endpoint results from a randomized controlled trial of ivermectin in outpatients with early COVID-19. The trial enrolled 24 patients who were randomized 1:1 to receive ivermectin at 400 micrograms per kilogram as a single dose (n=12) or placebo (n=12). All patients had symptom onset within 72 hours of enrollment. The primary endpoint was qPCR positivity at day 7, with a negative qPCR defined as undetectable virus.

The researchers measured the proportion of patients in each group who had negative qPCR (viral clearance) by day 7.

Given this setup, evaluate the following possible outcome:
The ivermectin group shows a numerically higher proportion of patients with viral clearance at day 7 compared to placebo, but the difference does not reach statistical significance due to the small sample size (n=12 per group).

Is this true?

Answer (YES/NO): NO